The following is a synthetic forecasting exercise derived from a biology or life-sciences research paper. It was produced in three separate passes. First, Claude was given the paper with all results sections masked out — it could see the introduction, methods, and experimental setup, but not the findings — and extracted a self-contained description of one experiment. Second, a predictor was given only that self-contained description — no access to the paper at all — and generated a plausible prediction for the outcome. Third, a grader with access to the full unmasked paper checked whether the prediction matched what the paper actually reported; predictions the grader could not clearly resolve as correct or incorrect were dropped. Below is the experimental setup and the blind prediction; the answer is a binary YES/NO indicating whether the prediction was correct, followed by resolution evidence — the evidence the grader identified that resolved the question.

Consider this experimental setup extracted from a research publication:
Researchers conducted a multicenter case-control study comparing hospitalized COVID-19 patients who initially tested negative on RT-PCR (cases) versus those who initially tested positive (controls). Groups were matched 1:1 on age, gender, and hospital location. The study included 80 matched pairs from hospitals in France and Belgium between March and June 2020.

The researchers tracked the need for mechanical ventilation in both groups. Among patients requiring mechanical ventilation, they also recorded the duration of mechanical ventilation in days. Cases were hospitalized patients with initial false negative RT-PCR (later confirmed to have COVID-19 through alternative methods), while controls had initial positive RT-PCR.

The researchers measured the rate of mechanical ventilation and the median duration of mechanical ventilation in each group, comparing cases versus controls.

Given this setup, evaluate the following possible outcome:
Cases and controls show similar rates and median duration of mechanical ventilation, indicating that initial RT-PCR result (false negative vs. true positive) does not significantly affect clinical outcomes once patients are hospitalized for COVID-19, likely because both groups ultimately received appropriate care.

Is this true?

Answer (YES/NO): NO